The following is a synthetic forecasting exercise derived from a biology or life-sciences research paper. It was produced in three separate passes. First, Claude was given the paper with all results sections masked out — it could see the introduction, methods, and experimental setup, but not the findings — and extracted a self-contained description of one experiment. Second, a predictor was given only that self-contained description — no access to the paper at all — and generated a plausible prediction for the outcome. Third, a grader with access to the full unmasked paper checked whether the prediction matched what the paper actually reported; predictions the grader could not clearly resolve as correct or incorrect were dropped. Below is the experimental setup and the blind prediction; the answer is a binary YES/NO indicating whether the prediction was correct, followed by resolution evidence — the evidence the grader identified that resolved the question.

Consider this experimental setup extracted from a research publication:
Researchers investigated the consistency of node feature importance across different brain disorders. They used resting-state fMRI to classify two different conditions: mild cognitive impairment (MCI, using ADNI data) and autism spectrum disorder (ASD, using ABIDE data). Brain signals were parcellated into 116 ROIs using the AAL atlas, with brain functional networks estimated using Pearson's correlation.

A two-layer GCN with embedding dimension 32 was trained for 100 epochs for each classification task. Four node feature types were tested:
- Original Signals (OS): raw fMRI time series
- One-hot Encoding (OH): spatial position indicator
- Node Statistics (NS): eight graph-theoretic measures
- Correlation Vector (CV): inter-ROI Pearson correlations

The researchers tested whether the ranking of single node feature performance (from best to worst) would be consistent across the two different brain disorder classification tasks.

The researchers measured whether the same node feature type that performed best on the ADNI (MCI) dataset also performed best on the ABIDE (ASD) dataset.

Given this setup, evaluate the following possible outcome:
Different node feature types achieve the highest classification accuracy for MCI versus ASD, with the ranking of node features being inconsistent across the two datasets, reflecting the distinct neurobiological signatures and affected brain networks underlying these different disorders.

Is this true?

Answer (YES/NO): NO